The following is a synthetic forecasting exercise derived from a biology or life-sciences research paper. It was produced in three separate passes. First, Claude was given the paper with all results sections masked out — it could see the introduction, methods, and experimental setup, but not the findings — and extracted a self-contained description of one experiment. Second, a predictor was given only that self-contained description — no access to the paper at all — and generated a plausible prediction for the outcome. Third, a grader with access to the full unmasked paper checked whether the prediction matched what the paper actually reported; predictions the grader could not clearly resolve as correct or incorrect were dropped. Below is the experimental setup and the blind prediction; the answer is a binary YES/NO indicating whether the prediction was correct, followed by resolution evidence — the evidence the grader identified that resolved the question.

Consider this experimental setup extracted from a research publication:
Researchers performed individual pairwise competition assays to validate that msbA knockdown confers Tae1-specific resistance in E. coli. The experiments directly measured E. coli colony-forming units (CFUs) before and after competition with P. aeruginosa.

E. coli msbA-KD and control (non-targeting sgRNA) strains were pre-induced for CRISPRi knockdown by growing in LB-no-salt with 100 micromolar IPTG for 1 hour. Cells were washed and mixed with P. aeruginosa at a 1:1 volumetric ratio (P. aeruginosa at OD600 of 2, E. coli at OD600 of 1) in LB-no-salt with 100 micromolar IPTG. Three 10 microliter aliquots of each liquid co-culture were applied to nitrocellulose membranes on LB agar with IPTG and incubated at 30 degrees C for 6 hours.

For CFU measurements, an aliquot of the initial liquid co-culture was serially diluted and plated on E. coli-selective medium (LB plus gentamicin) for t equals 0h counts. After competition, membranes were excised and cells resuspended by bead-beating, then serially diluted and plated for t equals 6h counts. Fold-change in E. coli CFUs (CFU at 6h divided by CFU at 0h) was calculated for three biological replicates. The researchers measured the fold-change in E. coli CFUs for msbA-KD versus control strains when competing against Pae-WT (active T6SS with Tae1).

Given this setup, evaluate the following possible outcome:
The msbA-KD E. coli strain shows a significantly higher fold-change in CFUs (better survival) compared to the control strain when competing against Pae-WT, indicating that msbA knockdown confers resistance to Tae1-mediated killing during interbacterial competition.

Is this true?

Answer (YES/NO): YES